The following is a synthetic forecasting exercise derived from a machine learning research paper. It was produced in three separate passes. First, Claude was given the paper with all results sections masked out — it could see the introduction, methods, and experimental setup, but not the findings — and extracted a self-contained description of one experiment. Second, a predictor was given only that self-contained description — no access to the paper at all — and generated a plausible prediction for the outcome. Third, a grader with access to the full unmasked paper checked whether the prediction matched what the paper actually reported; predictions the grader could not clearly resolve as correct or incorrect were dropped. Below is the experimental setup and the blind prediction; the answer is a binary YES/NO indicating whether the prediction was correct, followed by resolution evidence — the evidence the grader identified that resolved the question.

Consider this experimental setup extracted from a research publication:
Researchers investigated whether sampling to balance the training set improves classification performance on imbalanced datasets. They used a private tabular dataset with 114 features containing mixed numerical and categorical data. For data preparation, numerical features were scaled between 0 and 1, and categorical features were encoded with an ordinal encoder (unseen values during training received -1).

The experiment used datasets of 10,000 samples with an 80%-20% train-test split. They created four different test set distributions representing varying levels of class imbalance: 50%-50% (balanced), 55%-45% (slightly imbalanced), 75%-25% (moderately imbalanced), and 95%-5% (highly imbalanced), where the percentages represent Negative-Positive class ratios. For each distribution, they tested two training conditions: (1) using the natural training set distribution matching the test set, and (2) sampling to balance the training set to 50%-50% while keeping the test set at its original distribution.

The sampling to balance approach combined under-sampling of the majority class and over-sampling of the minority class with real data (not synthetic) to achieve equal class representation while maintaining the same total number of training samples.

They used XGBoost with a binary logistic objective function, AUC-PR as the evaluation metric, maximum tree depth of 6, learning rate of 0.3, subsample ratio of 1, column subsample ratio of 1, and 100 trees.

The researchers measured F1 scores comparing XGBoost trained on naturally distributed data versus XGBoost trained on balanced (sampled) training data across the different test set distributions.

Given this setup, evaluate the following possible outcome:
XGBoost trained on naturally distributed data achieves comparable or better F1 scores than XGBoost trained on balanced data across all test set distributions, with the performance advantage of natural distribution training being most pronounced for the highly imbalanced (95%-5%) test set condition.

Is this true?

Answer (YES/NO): NO